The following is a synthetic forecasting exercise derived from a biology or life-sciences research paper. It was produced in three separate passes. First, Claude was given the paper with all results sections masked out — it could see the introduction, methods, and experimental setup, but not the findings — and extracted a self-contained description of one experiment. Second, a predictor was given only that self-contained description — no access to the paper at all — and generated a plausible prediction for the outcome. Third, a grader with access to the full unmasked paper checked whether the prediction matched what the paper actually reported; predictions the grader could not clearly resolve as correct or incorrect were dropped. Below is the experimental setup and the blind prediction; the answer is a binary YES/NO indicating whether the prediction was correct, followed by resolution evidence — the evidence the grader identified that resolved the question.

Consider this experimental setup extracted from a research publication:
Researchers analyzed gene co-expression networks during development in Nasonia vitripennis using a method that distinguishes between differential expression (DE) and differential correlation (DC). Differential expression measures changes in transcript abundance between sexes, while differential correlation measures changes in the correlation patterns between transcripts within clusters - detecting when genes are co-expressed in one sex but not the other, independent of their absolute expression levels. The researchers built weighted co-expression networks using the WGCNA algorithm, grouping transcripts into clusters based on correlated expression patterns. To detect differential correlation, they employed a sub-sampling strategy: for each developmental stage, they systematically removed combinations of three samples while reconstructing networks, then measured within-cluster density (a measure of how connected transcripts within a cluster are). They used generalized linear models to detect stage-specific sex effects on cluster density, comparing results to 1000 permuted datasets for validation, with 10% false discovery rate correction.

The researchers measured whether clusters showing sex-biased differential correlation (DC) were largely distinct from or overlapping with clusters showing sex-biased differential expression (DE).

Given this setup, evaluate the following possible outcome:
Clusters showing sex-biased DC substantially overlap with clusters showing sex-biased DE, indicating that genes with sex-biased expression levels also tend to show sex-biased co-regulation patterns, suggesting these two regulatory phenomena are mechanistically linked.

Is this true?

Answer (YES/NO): YES